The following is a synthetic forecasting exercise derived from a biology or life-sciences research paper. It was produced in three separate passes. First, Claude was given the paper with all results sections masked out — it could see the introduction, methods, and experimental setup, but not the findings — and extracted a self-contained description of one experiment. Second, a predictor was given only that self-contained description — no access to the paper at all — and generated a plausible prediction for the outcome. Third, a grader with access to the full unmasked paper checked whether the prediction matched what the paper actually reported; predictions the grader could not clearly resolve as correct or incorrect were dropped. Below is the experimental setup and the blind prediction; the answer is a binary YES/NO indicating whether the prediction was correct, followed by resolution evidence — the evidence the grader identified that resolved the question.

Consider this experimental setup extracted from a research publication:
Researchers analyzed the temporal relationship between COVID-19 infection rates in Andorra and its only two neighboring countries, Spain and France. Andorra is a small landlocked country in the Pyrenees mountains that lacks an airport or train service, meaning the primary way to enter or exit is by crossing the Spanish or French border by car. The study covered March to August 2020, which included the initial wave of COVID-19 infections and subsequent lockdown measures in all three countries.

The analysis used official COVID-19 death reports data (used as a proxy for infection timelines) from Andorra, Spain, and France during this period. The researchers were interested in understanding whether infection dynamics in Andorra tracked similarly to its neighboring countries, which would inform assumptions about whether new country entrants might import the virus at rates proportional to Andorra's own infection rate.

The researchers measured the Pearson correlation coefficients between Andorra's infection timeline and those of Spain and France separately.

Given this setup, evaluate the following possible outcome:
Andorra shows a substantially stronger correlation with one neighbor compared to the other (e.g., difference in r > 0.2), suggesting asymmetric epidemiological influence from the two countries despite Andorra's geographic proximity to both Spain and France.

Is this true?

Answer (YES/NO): NO